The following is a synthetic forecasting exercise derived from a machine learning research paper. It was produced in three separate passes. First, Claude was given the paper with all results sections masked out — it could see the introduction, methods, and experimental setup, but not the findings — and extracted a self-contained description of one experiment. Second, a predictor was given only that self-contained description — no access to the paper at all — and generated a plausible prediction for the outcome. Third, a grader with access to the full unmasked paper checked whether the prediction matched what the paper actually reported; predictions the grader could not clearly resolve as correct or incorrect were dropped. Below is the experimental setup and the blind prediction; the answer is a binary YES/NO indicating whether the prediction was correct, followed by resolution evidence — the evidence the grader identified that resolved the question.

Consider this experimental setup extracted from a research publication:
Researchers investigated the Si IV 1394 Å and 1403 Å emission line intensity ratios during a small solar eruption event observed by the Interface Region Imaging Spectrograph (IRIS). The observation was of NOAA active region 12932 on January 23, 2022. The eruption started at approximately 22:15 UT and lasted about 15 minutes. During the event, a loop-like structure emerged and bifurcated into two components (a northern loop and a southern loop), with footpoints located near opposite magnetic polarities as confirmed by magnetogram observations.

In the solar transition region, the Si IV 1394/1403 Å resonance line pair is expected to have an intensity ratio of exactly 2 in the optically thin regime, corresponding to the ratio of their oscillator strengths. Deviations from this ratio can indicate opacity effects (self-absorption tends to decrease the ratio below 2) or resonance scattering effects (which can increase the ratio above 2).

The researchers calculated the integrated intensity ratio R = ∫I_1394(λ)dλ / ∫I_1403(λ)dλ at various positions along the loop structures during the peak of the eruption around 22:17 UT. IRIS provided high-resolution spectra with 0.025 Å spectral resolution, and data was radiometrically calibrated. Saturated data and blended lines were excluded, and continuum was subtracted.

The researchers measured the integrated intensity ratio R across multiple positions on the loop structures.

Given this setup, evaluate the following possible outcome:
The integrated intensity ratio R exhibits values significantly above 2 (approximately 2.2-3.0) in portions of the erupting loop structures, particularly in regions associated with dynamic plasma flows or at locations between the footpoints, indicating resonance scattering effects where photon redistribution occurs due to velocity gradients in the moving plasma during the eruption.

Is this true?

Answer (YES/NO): YES